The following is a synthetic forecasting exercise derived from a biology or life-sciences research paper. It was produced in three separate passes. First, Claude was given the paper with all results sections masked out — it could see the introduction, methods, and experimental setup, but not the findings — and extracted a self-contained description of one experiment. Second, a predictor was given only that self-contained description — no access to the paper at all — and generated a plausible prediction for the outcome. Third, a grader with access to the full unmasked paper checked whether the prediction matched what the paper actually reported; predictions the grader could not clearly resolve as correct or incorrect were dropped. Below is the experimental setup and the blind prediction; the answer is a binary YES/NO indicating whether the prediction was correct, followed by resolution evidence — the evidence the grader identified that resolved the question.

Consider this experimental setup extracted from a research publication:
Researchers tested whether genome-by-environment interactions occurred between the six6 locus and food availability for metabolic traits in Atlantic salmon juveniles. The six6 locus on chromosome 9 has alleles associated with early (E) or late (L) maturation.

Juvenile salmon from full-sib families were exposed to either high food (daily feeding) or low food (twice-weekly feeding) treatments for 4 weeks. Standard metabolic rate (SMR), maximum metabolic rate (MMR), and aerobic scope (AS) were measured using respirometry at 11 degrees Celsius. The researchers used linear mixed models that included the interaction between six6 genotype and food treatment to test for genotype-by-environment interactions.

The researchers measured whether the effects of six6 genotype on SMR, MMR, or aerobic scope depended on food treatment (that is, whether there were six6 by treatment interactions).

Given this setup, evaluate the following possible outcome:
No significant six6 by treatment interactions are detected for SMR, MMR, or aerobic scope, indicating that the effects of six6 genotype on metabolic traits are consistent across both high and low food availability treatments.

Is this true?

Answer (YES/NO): NO